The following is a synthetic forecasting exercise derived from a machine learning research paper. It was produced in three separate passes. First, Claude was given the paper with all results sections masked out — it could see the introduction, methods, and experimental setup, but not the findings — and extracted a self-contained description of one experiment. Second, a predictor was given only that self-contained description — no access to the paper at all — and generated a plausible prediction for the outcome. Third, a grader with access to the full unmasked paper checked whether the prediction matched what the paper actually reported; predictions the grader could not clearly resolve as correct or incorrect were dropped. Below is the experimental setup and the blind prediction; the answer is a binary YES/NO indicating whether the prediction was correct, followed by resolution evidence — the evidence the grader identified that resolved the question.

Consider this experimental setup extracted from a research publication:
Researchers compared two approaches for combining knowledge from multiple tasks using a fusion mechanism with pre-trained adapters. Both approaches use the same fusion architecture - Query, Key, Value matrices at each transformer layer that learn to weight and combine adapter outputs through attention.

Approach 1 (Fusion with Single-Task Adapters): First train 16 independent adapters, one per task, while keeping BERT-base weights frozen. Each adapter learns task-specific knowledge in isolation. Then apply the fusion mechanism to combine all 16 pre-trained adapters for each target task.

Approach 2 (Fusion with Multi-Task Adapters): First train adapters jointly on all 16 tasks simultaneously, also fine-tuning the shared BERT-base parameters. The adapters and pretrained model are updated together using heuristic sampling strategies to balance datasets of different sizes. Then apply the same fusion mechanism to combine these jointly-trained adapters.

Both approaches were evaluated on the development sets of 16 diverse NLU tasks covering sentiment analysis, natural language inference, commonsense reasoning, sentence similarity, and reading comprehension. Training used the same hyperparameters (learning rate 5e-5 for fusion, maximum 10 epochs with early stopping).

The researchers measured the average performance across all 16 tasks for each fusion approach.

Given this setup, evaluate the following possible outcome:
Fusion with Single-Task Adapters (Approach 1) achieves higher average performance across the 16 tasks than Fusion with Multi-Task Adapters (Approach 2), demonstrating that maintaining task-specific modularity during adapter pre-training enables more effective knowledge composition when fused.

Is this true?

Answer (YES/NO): YES